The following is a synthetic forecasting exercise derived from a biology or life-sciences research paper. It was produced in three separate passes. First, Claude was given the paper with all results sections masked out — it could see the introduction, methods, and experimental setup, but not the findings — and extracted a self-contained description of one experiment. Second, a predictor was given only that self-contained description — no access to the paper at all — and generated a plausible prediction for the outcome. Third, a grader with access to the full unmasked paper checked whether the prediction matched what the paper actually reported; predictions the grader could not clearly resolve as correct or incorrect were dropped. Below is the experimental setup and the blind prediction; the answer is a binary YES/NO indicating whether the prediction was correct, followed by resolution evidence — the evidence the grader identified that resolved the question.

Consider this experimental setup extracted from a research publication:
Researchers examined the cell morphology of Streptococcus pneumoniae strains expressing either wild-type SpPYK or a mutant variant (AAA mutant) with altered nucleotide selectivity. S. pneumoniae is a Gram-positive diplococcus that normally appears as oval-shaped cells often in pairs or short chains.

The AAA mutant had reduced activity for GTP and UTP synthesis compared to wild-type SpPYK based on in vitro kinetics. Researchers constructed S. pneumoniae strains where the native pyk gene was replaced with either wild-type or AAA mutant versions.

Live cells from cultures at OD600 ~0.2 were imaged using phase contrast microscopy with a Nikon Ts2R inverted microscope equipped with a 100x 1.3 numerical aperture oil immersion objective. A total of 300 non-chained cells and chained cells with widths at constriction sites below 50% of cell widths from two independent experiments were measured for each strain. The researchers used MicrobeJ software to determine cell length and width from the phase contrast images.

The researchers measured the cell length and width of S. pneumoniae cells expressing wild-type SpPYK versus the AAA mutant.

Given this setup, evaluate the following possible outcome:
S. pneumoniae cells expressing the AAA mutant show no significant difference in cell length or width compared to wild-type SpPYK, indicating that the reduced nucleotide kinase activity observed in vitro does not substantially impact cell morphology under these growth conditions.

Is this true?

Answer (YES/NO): NO